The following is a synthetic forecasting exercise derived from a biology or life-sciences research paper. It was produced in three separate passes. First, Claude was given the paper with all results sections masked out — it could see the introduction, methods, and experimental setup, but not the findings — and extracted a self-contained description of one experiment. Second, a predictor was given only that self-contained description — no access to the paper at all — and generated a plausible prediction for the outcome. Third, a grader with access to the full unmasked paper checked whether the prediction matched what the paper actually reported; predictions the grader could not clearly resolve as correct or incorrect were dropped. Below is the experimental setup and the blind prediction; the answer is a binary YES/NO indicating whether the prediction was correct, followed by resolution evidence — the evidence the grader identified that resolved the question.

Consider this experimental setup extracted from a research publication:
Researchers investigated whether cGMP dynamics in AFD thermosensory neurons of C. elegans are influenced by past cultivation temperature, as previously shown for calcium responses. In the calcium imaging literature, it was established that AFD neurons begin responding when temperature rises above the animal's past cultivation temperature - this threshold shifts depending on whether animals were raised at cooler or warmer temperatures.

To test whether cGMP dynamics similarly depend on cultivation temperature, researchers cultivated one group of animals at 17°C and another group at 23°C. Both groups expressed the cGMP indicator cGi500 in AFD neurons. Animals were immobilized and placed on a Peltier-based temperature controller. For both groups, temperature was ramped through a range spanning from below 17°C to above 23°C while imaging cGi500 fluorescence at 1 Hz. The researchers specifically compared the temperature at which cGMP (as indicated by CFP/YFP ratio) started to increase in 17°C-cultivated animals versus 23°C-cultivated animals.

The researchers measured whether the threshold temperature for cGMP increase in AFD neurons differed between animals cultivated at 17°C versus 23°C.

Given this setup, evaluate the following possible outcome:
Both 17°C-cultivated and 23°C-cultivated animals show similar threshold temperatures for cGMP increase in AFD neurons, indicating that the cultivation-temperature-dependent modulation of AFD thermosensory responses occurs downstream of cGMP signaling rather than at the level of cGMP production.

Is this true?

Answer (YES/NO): NO